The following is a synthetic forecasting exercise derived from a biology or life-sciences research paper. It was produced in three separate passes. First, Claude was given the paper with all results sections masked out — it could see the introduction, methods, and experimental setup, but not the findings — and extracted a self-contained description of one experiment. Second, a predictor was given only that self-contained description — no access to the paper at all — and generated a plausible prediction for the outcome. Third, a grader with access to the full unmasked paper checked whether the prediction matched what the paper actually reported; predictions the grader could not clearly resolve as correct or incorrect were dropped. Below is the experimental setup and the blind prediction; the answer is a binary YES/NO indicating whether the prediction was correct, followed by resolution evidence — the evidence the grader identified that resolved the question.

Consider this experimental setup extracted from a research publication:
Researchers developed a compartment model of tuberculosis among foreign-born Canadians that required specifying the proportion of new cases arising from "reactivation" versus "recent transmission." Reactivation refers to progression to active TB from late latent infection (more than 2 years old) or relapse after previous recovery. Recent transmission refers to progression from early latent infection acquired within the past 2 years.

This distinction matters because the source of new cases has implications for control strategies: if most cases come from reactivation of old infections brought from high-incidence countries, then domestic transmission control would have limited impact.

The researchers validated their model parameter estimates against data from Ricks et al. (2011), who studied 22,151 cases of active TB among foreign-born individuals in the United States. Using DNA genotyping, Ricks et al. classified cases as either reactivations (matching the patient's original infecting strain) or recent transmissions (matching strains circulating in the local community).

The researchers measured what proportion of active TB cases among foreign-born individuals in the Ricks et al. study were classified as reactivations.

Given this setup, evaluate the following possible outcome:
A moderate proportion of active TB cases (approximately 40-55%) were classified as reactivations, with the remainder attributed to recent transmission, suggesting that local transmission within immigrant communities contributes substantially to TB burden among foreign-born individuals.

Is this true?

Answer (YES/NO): NO